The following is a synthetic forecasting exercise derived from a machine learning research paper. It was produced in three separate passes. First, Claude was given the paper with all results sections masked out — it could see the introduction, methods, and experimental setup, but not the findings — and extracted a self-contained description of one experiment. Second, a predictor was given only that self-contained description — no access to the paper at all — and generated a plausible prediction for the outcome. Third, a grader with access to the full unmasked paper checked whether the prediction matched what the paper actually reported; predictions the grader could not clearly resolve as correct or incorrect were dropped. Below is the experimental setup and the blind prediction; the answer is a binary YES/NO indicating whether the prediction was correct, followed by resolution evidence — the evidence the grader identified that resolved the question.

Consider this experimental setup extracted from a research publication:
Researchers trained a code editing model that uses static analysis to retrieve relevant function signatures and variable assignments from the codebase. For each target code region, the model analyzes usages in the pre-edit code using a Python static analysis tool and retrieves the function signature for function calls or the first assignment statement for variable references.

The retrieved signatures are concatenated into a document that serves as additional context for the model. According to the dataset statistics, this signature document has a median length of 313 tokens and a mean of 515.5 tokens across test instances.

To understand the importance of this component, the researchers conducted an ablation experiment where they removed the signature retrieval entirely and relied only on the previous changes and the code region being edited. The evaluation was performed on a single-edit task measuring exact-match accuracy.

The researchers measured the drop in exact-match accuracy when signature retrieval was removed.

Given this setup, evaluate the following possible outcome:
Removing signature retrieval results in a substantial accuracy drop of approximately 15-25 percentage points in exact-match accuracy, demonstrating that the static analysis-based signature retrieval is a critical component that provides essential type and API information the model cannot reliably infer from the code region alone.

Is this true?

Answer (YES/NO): NO